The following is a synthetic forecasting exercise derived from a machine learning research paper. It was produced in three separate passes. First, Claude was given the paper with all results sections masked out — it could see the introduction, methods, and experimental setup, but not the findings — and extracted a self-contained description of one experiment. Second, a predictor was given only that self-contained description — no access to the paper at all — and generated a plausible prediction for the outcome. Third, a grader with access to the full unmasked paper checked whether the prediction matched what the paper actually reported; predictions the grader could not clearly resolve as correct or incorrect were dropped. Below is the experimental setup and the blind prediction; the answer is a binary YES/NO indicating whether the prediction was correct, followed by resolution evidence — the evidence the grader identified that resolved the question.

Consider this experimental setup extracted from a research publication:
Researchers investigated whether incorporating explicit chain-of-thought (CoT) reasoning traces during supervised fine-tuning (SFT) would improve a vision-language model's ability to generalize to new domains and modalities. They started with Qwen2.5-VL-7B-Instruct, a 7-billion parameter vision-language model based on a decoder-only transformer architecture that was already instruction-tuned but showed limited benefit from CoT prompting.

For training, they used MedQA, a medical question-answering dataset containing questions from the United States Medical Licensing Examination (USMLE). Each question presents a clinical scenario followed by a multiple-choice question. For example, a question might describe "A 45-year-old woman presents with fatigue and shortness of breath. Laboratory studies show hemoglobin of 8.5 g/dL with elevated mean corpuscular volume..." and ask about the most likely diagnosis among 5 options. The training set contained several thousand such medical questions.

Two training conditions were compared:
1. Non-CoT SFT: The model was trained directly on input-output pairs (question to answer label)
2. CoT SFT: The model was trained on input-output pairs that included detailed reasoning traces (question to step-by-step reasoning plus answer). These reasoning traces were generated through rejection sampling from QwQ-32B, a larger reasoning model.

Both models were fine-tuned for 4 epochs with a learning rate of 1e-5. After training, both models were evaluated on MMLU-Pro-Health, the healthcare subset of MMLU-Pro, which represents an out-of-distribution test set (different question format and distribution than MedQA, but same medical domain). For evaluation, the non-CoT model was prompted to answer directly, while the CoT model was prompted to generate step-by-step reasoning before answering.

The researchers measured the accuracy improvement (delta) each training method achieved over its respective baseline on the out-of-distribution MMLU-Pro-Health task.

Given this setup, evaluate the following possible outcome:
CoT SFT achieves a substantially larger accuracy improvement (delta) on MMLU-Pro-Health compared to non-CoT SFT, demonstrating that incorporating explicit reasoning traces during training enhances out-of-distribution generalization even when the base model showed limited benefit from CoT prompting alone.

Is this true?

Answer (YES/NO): YES